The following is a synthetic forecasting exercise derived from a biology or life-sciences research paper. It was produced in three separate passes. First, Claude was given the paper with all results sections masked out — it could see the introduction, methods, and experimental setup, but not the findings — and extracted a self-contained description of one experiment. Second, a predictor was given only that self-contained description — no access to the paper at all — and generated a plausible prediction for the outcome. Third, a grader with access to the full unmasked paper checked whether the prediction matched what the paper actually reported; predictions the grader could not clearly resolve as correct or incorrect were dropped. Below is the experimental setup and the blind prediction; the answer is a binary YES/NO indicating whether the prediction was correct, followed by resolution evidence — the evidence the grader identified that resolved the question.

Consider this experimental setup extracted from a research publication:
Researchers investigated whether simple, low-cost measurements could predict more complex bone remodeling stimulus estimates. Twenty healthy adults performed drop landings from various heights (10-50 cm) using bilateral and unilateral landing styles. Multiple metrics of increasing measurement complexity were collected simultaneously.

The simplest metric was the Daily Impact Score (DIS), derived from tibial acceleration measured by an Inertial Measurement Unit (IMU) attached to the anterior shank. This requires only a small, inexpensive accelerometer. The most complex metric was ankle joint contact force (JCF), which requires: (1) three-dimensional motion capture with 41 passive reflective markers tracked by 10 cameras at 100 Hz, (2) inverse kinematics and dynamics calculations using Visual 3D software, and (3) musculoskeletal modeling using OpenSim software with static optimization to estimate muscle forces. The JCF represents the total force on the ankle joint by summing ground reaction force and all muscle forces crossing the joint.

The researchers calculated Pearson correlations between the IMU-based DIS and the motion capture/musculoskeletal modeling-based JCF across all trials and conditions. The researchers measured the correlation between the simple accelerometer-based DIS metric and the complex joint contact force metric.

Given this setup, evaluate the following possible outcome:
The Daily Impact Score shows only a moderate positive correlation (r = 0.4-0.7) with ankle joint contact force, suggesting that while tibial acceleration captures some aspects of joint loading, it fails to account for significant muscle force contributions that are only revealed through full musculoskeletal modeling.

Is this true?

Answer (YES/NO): NO